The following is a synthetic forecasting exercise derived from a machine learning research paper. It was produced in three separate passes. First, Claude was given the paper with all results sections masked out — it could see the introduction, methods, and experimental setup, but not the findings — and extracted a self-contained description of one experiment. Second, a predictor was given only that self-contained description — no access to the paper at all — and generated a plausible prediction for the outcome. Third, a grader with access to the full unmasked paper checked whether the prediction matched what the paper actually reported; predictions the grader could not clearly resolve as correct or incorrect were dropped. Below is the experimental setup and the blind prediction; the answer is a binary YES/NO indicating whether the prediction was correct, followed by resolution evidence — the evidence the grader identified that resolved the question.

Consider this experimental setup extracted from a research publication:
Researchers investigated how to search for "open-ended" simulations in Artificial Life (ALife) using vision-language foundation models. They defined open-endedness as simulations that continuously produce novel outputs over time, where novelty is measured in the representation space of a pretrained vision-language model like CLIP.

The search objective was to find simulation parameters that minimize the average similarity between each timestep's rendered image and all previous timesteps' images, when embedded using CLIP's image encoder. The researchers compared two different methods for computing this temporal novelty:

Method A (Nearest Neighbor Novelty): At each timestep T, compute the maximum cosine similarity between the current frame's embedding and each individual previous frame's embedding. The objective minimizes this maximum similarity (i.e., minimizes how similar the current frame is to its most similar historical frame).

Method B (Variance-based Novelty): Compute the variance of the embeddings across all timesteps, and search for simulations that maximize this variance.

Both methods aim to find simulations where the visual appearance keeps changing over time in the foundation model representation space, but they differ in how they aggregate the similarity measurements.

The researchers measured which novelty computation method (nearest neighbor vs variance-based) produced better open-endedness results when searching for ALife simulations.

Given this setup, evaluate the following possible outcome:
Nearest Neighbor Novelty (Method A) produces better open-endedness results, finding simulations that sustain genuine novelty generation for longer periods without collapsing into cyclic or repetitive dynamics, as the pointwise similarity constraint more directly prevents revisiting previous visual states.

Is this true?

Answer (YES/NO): YES